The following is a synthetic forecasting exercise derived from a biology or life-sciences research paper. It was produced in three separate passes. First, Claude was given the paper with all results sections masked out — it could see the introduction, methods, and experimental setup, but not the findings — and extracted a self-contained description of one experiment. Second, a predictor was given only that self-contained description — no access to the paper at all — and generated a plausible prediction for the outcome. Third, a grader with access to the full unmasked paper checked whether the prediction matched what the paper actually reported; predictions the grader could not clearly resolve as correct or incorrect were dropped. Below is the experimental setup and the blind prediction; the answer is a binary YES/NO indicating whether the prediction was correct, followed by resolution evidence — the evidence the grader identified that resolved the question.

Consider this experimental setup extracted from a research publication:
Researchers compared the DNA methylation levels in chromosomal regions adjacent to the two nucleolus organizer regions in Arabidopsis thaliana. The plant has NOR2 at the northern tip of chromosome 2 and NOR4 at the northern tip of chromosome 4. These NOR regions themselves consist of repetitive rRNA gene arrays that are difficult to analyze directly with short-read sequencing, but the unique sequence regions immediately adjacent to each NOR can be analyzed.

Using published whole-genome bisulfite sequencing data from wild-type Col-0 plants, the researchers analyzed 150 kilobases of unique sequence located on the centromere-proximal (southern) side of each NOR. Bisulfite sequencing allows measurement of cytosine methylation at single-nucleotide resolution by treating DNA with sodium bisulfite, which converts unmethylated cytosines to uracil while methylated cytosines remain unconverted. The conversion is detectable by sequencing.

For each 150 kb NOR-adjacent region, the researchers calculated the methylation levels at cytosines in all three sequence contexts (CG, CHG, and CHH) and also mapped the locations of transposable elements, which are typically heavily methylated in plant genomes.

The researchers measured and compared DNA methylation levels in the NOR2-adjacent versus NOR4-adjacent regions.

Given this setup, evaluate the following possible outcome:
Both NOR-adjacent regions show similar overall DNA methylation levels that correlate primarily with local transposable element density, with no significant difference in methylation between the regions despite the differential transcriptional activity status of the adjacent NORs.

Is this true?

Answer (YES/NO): NO